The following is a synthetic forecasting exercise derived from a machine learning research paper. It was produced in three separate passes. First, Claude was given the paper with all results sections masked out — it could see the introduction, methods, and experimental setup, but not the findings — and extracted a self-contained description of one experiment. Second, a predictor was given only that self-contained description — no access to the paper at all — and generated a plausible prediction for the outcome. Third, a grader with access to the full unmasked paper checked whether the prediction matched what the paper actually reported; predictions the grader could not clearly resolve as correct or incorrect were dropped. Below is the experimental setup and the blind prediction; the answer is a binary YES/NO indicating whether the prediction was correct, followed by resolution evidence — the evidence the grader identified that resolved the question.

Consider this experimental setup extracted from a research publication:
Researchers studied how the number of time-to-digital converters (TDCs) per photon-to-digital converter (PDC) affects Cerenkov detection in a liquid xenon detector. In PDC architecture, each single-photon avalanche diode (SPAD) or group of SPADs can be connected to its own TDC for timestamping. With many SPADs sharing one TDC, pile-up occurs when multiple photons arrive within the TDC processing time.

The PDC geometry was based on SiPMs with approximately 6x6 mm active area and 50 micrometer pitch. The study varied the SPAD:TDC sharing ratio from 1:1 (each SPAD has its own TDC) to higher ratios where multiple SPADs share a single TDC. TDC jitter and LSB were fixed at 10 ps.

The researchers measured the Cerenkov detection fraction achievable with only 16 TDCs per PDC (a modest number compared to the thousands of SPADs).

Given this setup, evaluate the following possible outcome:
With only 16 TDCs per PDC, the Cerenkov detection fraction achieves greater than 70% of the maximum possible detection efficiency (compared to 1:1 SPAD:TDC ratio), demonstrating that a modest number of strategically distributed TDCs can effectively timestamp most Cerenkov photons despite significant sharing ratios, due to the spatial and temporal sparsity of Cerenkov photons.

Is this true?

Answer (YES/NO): YES